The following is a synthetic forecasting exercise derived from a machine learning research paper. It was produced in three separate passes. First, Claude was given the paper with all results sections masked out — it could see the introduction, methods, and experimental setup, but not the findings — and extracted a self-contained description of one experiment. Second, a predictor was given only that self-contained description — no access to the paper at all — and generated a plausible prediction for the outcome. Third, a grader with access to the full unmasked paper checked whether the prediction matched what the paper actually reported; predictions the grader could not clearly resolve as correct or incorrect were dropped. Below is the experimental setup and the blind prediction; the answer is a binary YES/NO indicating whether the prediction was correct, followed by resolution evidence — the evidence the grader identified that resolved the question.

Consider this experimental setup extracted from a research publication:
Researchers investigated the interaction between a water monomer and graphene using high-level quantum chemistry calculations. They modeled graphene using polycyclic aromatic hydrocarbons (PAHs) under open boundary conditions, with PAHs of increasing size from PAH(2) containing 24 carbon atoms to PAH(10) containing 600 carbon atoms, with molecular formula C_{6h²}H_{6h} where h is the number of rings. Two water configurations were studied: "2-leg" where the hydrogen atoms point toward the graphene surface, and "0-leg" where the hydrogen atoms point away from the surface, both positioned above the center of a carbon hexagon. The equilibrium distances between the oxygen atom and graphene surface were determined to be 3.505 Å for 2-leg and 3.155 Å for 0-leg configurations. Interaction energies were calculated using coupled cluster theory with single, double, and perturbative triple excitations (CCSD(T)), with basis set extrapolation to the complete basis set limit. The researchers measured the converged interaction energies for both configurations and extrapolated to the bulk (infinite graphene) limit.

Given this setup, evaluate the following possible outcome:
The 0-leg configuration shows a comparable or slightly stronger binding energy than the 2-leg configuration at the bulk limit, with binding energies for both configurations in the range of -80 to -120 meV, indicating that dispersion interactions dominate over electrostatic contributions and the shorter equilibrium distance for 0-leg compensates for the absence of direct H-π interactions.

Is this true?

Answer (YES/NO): YES